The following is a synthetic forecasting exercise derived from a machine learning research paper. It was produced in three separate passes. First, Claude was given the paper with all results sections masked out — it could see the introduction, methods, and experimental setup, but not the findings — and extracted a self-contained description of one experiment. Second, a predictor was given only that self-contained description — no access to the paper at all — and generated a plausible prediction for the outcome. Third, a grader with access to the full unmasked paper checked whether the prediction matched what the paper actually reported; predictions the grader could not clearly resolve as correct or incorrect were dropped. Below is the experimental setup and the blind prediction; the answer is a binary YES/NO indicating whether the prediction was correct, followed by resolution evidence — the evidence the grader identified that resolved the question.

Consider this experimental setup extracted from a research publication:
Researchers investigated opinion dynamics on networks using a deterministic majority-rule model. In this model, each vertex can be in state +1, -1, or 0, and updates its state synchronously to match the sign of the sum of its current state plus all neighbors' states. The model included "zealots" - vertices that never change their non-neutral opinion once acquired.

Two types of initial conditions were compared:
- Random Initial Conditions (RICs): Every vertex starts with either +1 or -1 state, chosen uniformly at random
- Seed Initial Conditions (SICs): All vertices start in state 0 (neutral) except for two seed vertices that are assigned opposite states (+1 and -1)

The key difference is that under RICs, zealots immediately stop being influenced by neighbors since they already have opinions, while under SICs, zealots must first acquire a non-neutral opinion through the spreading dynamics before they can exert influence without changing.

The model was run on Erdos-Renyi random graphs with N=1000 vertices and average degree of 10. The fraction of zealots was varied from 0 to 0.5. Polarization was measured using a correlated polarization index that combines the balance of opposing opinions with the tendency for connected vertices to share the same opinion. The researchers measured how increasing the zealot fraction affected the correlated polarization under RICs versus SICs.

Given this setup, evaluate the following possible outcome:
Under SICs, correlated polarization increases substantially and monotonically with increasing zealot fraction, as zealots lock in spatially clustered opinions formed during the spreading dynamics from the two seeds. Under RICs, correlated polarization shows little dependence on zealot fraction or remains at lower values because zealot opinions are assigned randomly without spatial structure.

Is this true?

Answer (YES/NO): NO